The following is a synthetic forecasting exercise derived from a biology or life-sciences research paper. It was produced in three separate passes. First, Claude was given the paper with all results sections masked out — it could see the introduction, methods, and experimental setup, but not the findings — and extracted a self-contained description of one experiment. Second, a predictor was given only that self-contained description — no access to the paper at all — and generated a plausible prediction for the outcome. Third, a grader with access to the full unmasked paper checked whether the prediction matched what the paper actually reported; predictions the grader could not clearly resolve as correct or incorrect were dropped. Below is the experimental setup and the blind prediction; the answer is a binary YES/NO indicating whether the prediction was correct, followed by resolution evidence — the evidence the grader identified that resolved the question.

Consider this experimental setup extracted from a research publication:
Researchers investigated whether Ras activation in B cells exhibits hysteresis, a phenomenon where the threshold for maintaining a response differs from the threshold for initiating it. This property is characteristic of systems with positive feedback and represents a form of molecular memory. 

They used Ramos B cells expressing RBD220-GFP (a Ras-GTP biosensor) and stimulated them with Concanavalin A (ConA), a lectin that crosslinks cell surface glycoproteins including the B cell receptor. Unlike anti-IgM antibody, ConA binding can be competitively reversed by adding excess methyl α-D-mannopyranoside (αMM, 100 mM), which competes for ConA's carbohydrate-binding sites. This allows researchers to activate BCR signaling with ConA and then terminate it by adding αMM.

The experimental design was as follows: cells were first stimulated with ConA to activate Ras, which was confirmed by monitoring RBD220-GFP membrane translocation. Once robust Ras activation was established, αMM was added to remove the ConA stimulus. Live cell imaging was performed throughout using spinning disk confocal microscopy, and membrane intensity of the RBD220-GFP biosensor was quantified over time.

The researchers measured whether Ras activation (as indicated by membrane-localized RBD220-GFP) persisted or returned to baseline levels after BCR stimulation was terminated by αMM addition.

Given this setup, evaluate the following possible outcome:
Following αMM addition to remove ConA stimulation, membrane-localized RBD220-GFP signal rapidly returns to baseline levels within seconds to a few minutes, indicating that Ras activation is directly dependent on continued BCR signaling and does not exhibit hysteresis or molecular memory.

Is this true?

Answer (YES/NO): NO